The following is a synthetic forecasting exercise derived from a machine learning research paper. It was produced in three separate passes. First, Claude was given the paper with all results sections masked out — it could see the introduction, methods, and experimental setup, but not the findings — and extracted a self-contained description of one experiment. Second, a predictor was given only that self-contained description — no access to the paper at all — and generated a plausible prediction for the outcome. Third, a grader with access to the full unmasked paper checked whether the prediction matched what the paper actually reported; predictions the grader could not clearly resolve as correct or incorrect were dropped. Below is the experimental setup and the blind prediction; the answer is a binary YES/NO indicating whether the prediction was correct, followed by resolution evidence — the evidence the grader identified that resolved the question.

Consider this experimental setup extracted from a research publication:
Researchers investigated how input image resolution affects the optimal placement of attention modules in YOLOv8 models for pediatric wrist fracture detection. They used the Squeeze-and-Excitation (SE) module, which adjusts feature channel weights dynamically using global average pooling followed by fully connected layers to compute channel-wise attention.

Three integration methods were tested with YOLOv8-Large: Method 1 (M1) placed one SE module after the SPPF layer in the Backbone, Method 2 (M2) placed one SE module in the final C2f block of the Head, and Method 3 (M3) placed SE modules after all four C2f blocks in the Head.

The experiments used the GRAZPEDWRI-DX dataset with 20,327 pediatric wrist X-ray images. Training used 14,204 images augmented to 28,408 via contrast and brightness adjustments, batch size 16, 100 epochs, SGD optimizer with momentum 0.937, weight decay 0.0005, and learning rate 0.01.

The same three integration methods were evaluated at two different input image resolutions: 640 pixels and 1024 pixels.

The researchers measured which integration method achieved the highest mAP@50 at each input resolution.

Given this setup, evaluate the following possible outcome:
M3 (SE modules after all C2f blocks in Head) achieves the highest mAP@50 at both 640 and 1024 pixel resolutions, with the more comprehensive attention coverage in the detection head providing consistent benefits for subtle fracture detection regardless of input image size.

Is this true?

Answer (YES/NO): NO